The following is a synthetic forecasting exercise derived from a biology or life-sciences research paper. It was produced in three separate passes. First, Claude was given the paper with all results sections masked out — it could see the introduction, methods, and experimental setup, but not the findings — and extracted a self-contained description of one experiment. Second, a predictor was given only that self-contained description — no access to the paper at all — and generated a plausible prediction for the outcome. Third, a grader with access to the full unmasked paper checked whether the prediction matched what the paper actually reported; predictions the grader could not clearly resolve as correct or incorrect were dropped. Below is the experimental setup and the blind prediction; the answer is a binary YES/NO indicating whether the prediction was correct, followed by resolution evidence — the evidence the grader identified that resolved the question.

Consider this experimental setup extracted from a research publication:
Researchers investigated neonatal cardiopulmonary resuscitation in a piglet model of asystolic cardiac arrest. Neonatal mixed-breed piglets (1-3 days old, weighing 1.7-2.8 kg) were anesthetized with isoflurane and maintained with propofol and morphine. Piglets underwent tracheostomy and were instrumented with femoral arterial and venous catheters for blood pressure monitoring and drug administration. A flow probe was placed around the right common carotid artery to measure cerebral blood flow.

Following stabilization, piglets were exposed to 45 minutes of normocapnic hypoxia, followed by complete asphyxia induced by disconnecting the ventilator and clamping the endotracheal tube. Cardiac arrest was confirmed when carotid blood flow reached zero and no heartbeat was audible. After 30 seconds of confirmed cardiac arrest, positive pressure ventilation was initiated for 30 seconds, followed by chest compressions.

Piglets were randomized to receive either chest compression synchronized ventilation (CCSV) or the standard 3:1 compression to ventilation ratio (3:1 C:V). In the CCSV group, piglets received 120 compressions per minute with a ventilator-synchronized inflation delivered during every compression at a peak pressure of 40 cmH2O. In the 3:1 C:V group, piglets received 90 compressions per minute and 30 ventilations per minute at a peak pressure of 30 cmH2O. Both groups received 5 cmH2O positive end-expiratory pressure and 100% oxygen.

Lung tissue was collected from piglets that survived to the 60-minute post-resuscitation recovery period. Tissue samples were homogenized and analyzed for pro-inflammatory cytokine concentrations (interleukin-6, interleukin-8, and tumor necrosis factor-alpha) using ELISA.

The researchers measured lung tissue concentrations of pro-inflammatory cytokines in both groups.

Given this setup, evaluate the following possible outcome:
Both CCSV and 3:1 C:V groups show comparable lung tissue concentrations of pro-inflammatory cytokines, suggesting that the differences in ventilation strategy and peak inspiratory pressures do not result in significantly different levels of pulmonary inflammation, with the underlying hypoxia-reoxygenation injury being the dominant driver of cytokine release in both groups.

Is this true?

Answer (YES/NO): YES